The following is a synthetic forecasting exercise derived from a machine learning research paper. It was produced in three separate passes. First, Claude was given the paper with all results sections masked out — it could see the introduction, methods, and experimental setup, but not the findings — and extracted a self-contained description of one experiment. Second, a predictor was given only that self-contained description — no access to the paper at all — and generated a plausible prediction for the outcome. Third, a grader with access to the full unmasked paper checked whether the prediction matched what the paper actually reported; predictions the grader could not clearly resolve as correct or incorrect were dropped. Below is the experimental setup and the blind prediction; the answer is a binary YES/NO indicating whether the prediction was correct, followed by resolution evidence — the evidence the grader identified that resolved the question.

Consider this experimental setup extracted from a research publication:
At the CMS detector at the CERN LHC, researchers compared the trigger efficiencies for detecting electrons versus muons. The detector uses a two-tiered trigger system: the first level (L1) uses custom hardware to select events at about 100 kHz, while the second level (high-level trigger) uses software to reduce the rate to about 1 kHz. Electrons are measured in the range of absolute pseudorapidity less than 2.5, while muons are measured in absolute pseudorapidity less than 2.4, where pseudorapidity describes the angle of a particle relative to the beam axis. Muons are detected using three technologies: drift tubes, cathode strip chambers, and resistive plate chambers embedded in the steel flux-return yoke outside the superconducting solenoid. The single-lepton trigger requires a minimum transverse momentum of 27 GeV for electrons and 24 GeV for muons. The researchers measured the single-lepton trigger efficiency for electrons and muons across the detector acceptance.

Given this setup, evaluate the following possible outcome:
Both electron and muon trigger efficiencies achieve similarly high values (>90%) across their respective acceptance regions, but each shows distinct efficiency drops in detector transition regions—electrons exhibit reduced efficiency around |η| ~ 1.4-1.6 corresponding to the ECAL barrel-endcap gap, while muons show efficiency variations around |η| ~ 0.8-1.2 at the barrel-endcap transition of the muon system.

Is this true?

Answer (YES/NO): NO